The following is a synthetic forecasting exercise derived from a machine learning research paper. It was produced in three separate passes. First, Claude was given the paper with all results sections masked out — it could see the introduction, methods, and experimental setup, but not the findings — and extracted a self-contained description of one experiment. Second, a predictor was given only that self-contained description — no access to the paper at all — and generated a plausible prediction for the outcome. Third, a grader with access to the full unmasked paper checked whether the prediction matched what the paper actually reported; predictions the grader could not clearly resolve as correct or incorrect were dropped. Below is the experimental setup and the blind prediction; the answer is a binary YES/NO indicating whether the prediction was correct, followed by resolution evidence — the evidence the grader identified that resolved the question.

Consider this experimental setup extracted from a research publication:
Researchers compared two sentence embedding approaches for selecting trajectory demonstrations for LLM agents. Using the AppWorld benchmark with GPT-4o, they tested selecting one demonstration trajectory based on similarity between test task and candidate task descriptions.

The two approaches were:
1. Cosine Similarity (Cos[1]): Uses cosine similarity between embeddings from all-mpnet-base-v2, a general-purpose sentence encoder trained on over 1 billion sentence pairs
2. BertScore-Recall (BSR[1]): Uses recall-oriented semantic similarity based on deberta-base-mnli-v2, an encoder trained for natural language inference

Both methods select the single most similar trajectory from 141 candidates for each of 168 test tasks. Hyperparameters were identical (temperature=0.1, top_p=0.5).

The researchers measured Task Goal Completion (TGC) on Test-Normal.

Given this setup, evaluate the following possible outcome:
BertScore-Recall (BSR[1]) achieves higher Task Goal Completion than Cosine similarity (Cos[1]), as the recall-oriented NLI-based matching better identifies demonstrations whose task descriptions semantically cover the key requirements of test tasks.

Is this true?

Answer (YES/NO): NO